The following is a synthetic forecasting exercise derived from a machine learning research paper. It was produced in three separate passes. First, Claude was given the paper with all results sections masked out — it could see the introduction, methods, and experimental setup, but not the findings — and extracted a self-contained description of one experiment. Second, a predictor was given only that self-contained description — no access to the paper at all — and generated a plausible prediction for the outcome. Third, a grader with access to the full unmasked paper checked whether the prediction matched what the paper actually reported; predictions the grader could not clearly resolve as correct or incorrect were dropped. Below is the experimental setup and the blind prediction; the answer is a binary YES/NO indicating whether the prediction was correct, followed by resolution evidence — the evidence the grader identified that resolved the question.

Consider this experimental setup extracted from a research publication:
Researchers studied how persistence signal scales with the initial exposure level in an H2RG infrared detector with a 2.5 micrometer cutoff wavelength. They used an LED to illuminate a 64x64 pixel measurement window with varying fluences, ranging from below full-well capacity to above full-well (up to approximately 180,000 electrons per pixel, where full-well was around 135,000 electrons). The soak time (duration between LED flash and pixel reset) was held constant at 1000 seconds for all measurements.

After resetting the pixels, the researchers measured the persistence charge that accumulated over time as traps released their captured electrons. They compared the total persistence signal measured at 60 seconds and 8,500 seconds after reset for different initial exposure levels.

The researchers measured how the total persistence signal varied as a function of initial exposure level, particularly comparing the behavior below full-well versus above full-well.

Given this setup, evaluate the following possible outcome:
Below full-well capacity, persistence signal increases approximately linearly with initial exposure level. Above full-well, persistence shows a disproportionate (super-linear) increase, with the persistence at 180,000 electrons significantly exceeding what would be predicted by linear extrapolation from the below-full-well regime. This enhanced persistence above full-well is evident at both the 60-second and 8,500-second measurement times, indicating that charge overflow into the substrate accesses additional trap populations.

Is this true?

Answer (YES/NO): NO